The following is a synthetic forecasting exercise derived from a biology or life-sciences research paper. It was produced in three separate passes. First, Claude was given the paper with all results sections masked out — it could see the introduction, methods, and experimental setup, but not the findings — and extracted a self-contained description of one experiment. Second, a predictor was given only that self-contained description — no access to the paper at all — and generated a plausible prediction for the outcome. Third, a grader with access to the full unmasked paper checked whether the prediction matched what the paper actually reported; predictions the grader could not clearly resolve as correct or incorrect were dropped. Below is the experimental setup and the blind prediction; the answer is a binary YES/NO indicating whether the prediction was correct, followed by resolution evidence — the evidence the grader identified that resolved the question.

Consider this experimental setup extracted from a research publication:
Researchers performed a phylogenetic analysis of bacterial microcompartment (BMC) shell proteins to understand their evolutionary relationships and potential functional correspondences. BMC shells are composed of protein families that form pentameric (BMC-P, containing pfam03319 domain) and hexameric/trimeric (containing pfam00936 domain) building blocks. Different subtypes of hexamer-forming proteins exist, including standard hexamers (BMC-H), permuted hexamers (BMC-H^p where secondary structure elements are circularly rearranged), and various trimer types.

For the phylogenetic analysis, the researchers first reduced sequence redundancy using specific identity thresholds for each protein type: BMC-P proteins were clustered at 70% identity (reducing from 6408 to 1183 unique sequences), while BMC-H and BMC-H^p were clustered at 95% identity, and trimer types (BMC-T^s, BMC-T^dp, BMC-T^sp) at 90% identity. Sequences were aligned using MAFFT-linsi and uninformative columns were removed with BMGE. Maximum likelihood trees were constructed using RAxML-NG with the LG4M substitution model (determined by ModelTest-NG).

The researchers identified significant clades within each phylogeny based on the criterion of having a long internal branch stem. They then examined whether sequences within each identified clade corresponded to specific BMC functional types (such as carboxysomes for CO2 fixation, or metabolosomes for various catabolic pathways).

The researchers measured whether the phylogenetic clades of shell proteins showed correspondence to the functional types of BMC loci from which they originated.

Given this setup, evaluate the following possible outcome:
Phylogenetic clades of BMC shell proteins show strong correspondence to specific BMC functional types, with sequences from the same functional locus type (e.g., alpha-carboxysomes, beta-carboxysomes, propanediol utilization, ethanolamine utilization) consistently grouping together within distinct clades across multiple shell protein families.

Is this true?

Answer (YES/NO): NO